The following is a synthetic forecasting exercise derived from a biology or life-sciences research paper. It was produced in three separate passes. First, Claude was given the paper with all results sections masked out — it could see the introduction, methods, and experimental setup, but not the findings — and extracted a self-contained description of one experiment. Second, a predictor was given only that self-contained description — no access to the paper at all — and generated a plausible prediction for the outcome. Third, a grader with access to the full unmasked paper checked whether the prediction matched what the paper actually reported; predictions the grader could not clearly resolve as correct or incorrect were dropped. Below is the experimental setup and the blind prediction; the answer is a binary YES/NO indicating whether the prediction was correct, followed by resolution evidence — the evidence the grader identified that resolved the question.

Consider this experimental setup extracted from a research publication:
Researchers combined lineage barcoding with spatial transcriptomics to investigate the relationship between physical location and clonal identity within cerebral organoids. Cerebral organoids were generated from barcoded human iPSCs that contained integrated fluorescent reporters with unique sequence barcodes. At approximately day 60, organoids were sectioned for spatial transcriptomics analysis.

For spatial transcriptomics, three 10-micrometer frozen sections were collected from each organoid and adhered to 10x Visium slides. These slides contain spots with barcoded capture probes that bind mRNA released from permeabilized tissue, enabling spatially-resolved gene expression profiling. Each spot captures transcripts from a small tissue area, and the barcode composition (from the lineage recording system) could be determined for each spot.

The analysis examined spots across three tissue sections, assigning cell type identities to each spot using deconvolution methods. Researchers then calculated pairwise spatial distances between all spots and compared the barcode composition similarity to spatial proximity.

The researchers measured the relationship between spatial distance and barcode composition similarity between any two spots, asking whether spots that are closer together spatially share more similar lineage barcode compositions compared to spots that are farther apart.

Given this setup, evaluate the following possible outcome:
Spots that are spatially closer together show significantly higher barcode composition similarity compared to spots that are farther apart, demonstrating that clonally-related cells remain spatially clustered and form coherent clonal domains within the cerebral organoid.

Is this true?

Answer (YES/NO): YES